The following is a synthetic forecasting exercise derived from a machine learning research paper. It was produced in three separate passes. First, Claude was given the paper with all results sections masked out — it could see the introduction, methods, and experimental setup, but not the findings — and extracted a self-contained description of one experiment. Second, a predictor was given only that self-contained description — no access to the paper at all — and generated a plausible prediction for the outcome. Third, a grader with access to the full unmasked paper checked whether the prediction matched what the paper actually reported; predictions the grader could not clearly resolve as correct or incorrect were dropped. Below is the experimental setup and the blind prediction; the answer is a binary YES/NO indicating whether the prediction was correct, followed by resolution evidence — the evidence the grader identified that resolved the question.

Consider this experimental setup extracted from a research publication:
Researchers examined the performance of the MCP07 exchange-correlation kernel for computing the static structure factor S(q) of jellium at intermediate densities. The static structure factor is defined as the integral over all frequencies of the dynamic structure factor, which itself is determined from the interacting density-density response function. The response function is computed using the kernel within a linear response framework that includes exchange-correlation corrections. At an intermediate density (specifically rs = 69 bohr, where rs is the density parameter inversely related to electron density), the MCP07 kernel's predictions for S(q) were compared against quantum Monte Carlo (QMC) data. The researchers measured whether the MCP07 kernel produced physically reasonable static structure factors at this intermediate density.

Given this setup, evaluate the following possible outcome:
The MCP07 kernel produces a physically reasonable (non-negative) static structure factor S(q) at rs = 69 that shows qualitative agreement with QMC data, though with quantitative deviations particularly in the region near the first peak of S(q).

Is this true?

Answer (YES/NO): NO